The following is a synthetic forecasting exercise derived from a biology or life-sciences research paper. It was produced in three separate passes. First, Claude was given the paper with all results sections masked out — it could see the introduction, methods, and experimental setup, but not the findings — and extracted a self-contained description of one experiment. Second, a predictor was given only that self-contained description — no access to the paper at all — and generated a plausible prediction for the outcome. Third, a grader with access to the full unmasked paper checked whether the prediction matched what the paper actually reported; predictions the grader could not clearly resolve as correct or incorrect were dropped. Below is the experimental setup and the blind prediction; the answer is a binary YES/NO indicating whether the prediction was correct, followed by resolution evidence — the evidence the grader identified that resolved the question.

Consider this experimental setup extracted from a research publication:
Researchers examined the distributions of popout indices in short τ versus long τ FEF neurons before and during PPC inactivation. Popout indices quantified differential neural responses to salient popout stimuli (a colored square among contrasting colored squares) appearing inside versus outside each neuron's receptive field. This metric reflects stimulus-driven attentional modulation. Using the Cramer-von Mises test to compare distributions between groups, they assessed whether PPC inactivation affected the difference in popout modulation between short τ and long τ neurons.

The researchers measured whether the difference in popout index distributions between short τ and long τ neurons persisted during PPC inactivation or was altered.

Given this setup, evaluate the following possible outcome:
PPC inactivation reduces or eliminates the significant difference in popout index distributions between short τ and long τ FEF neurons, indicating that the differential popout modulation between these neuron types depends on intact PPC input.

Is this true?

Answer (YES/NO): YES